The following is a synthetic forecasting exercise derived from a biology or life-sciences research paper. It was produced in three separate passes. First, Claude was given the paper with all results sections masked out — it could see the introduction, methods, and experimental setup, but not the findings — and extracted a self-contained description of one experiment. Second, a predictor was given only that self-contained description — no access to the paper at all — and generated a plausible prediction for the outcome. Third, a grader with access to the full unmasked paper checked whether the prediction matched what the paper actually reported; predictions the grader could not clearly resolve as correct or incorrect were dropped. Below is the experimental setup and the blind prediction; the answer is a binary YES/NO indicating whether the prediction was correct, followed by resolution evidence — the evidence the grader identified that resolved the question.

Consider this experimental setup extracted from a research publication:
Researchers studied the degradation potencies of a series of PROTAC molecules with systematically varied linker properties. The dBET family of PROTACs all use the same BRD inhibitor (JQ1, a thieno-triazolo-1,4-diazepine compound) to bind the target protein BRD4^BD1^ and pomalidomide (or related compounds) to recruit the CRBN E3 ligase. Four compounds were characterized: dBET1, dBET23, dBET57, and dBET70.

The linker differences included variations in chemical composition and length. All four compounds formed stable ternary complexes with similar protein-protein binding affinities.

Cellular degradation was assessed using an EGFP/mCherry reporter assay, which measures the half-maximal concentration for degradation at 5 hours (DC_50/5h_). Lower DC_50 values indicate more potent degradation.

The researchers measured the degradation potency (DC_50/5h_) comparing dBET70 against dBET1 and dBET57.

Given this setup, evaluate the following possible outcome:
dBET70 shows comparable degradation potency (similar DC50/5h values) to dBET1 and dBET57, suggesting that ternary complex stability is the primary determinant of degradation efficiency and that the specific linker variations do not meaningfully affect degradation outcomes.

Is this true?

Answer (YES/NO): NO